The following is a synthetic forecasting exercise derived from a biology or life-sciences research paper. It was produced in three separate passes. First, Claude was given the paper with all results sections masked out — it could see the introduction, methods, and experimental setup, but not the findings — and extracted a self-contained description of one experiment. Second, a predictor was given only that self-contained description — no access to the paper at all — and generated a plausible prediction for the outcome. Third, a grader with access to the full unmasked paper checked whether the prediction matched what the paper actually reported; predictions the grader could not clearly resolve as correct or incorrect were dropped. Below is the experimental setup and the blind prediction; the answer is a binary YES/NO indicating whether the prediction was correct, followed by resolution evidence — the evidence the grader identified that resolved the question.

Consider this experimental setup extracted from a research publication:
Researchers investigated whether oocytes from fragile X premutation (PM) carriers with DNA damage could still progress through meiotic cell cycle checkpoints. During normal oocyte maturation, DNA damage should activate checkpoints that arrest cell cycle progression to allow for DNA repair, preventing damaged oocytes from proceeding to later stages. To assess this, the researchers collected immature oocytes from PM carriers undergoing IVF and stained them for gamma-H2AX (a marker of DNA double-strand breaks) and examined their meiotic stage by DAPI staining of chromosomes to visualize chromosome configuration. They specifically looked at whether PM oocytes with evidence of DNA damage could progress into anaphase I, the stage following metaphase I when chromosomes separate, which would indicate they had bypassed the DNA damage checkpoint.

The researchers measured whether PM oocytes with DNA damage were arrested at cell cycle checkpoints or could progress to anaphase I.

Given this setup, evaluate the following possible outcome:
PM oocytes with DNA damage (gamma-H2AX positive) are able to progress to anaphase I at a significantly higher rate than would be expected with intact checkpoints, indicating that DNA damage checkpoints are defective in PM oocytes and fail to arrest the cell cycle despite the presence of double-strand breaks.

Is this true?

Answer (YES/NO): YES